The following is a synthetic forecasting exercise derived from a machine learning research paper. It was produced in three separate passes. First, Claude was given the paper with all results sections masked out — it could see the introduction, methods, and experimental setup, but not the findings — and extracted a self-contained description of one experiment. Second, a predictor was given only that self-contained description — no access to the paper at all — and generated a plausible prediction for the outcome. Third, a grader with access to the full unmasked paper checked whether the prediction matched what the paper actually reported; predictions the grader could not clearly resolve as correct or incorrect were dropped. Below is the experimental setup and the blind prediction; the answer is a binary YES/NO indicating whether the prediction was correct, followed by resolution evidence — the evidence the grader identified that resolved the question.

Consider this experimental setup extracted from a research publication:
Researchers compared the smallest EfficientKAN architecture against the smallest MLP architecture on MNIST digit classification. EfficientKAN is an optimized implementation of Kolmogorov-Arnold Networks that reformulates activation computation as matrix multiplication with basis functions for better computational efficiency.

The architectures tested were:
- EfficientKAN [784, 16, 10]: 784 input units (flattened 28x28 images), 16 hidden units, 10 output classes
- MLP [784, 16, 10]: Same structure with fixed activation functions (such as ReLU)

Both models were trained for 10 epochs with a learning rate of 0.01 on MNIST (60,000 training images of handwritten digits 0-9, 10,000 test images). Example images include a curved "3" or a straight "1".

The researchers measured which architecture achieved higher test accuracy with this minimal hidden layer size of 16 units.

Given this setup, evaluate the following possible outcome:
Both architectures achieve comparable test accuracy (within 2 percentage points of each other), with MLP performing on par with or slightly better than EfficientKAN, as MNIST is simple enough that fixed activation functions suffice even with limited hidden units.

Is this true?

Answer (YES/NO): NO